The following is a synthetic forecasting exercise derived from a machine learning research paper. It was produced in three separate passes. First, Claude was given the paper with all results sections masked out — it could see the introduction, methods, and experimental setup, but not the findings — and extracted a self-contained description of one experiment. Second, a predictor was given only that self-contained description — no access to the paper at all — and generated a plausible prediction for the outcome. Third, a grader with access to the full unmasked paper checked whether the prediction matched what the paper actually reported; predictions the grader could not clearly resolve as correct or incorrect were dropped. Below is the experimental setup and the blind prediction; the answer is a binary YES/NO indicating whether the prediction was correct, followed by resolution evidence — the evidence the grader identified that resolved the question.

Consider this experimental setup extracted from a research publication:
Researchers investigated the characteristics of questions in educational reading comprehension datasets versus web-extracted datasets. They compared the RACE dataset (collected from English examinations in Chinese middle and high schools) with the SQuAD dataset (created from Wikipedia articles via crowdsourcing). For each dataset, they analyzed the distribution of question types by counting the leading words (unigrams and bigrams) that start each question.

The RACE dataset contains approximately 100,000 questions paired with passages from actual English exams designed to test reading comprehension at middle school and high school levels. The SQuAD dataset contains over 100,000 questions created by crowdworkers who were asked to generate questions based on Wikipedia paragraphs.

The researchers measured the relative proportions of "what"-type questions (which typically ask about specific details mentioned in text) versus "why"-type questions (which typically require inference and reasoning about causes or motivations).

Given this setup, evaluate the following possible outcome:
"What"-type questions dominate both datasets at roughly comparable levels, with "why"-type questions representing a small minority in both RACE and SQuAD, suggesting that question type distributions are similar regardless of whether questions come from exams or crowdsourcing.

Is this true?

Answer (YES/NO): NO